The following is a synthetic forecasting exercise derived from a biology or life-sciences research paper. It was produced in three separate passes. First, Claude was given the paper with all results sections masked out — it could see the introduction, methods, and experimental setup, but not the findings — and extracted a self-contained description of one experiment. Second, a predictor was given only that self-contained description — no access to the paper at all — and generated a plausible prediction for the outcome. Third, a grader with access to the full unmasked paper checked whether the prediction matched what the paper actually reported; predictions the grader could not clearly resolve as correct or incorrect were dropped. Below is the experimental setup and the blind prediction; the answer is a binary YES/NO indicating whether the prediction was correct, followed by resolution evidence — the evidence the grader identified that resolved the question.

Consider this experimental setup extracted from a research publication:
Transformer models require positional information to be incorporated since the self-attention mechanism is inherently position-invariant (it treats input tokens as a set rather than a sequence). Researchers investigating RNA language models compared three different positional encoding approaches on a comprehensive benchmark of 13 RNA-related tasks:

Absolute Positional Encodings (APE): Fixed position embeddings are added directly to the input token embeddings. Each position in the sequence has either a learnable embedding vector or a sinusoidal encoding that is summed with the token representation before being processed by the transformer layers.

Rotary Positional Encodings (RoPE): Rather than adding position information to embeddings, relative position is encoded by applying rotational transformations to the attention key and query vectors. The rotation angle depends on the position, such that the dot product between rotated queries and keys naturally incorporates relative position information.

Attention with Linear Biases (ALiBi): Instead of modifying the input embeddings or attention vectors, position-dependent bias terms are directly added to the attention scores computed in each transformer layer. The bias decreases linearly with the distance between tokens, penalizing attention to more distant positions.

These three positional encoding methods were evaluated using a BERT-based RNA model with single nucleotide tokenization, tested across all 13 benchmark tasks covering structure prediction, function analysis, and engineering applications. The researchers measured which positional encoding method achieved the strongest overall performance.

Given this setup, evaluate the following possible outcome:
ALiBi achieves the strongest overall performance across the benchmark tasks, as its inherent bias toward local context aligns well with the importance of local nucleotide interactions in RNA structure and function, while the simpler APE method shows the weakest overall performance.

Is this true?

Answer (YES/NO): NO